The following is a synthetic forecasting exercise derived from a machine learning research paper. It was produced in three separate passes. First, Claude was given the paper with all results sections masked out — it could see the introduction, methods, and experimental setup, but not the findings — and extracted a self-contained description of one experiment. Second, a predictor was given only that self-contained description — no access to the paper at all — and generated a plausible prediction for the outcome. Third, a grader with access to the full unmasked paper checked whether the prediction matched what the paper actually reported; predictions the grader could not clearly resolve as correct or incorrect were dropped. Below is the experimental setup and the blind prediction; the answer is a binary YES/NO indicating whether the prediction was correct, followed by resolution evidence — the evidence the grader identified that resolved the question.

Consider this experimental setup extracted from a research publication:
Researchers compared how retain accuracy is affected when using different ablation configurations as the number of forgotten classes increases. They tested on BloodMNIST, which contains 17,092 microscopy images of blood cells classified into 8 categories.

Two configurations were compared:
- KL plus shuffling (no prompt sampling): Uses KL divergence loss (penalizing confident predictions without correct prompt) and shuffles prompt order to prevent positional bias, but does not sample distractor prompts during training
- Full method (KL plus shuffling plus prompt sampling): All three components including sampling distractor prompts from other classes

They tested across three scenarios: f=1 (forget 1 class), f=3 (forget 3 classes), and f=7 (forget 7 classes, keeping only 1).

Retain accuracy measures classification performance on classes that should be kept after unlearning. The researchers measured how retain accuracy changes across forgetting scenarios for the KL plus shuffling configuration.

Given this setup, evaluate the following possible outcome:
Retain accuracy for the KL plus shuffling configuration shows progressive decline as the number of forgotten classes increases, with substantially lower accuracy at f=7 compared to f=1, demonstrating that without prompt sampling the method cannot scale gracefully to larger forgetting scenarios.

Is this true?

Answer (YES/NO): NO